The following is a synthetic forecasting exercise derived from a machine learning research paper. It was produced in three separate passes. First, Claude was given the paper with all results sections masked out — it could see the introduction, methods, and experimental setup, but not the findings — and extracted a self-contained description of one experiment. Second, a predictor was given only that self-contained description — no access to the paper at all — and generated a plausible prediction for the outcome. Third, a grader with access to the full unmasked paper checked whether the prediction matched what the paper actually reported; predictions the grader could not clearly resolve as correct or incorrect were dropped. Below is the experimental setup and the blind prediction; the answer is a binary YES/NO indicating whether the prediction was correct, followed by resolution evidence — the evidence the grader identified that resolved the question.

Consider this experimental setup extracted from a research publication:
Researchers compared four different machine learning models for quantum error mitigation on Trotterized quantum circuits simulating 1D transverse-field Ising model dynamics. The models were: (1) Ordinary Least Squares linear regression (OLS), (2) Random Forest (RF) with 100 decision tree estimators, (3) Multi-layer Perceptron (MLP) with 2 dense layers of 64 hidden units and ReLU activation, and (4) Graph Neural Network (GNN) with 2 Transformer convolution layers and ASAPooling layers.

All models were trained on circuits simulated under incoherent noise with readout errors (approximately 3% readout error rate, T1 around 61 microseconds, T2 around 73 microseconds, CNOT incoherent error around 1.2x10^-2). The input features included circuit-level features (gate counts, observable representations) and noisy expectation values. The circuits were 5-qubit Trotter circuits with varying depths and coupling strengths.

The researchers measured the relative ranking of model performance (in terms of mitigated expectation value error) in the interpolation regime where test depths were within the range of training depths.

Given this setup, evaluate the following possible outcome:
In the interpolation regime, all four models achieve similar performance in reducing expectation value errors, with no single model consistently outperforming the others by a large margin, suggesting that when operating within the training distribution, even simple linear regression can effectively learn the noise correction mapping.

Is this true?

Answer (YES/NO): NO